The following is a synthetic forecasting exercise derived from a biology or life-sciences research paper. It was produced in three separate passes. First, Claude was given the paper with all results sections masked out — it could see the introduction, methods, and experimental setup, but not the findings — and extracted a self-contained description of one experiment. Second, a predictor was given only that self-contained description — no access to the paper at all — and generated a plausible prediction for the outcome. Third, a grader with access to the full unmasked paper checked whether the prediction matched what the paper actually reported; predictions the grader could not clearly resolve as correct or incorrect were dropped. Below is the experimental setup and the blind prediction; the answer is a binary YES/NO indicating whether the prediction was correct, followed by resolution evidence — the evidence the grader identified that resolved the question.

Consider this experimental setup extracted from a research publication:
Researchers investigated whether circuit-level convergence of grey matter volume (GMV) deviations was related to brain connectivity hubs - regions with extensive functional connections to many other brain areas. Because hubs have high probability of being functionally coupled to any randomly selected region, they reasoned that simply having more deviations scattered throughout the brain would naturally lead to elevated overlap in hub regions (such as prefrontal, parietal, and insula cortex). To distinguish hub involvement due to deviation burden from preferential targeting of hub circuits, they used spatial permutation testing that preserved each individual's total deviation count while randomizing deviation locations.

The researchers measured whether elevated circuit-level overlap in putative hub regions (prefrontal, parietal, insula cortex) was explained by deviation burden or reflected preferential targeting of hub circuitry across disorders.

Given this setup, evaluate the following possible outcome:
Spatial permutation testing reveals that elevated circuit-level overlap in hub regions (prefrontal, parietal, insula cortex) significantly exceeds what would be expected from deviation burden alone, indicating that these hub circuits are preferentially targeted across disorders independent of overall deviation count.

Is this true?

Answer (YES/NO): NO